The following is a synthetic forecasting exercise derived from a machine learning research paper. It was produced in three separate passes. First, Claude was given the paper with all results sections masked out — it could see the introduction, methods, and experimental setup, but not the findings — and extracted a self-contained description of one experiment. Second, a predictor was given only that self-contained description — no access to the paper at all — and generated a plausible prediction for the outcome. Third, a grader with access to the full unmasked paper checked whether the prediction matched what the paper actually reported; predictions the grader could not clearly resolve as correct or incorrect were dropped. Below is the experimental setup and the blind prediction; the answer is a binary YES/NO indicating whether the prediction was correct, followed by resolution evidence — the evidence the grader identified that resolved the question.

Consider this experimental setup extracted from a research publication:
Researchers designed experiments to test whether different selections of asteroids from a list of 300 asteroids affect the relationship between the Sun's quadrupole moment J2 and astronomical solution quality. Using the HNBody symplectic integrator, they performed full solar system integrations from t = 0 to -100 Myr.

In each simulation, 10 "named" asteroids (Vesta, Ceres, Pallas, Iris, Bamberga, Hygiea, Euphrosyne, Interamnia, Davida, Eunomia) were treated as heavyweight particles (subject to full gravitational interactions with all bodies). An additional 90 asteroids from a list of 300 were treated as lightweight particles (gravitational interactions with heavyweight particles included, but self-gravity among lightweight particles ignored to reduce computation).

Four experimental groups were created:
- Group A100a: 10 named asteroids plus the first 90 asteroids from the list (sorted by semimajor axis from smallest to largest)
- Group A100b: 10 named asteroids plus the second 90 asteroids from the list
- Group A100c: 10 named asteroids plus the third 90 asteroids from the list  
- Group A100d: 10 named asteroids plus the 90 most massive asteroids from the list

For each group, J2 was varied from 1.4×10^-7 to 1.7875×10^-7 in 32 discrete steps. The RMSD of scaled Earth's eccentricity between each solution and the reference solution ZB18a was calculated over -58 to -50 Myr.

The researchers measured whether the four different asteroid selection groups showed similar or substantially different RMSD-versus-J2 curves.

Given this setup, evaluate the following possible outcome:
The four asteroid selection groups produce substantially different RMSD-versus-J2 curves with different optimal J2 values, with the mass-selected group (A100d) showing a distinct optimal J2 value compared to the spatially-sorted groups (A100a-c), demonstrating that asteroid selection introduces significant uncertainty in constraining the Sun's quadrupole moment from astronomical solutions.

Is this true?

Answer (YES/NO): NO